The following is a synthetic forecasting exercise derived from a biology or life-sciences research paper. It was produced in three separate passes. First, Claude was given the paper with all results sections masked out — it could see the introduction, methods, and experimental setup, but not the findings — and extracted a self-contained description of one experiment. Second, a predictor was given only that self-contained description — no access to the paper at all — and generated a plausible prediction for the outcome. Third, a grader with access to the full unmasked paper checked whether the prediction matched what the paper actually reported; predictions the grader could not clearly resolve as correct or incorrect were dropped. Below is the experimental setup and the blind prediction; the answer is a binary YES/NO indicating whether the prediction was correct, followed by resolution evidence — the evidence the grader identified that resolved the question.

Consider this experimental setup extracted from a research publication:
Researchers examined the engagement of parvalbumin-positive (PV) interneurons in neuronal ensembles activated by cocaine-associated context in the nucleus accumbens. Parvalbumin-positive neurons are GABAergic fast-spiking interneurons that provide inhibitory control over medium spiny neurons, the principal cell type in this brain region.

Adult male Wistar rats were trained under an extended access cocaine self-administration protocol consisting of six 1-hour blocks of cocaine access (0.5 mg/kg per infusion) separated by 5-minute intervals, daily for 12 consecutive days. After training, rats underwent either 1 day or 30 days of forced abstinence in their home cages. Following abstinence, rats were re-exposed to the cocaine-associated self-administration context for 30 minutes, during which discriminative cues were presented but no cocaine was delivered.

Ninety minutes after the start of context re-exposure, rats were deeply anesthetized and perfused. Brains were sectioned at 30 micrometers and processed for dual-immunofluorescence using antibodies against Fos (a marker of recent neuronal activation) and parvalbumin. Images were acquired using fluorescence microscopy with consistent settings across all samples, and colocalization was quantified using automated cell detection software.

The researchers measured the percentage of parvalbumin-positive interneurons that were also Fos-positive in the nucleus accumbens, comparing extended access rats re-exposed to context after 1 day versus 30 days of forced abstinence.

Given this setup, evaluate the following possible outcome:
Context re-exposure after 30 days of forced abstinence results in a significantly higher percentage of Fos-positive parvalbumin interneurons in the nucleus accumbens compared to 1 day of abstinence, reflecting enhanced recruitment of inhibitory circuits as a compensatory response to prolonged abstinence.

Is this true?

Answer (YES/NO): NO